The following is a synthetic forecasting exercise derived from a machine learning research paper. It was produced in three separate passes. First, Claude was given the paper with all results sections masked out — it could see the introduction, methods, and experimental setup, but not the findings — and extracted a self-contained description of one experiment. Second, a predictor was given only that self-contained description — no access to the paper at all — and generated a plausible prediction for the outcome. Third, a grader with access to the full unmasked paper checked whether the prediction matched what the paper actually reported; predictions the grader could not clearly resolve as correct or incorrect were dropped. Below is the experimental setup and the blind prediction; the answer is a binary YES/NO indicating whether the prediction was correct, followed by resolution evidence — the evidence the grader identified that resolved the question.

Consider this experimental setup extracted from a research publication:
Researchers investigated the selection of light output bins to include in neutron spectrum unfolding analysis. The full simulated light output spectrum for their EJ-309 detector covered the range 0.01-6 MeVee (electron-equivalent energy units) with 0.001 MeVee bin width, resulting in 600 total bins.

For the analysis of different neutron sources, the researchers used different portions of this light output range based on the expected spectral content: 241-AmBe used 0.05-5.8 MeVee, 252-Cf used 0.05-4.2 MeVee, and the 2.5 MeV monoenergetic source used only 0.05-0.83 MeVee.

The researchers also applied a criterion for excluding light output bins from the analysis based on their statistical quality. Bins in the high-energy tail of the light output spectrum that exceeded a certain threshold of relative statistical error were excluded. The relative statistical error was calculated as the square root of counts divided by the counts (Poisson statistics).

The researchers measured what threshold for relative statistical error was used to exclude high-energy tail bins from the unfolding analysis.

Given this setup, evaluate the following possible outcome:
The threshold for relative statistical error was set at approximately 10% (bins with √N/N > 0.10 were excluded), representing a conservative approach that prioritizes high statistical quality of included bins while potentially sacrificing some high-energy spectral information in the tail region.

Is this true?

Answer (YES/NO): NO